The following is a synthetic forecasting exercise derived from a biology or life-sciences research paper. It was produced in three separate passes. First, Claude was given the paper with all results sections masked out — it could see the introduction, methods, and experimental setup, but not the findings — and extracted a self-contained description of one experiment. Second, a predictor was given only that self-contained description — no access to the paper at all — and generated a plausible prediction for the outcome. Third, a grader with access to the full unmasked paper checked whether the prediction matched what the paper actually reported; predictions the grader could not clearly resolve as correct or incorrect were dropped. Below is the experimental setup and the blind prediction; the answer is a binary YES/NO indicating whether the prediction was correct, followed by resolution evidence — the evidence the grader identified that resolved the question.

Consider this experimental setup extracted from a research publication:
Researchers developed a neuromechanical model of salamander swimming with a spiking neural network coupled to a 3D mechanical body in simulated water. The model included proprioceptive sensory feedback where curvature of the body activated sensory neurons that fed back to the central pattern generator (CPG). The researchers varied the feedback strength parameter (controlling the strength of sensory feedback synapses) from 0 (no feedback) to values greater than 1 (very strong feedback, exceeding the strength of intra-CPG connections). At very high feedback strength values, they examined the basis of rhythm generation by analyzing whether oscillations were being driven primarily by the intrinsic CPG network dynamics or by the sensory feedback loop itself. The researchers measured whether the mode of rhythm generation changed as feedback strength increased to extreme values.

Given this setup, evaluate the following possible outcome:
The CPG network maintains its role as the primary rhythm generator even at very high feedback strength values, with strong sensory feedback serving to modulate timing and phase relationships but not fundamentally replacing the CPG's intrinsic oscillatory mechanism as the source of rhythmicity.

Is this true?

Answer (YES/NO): NO